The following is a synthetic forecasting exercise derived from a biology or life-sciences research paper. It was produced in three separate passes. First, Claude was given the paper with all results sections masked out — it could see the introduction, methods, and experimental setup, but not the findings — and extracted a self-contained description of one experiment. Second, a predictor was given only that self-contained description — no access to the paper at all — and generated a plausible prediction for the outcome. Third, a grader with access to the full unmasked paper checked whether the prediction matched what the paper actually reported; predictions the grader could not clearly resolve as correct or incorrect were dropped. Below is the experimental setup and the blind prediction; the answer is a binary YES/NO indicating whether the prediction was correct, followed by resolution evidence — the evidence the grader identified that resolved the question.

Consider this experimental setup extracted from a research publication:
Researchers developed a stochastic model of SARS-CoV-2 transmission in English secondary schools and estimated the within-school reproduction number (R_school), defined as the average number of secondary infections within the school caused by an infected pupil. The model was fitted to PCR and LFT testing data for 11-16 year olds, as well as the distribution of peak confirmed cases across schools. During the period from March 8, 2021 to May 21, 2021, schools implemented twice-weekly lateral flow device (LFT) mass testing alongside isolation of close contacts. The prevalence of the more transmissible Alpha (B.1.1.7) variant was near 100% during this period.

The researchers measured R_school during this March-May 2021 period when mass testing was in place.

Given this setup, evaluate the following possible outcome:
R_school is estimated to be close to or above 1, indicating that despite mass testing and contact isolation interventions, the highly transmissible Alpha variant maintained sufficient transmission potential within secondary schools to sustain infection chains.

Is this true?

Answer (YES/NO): NO